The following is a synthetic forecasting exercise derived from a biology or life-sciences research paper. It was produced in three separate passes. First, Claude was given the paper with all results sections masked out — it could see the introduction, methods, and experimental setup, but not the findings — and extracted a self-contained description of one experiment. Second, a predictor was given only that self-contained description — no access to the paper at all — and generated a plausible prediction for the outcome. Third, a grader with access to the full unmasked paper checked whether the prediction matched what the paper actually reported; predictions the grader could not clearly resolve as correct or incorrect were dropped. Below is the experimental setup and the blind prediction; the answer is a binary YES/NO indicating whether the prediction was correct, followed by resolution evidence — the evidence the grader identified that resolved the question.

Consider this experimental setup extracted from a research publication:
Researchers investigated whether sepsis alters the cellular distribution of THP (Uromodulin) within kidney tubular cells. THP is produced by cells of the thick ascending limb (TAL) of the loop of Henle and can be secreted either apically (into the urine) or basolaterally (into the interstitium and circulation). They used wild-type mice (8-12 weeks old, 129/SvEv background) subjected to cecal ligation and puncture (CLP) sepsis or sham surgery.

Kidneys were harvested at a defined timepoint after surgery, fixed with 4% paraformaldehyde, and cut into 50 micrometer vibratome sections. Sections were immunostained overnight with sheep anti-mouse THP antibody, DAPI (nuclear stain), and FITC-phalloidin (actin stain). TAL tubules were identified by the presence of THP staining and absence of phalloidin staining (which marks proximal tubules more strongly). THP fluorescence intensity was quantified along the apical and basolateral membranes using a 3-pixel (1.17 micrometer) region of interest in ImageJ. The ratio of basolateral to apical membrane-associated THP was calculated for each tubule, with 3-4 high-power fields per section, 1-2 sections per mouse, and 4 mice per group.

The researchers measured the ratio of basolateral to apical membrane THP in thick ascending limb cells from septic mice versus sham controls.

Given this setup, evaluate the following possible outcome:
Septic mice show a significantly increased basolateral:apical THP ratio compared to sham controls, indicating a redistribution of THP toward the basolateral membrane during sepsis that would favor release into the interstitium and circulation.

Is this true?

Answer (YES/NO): YES